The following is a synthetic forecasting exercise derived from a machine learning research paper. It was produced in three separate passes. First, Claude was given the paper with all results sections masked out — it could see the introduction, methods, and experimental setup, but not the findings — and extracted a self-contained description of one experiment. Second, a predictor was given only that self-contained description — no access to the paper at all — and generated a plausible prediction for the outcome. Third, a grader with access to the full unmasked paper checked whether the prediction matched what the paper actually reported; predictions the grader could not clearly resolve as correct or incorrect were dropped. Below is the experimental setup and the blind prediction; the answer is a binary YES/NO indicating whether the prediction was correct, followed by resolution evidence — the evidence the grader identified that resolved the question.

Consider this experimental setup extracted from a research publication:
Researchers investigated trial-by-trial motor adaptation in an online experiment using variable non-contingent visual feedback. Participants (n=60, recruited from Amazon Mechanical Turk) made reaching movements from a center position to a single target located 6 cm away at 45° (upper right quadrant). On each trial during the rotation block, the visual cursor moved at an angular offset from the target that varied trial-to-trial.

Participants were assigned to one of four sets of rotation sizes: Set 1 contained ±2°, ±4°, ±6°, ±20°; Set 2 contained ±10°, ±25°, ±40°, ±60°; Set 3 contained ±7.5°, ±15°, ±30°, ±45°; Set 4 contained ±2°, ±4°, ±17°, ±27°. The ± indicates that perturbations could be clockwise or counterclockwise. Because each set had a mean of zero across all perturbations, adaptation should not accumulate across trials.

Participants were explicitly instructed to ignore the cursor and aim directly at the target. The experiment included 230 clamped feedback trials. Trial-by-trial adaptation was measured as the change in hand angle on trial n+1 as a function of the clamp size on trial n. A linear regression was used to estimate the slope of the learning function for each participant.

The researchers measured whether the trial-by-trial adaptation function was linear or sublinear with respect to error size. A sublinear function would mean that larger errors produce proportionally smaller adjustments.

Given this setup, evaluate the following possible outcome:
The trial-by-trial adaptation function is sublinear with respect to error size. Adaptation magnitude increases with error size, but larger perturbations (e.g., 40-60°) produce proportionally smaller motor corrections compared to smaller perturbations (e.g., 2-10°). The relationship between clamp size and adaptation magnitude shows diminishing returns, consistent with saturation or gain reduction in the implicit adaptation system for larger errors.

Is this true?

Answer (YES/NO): YES